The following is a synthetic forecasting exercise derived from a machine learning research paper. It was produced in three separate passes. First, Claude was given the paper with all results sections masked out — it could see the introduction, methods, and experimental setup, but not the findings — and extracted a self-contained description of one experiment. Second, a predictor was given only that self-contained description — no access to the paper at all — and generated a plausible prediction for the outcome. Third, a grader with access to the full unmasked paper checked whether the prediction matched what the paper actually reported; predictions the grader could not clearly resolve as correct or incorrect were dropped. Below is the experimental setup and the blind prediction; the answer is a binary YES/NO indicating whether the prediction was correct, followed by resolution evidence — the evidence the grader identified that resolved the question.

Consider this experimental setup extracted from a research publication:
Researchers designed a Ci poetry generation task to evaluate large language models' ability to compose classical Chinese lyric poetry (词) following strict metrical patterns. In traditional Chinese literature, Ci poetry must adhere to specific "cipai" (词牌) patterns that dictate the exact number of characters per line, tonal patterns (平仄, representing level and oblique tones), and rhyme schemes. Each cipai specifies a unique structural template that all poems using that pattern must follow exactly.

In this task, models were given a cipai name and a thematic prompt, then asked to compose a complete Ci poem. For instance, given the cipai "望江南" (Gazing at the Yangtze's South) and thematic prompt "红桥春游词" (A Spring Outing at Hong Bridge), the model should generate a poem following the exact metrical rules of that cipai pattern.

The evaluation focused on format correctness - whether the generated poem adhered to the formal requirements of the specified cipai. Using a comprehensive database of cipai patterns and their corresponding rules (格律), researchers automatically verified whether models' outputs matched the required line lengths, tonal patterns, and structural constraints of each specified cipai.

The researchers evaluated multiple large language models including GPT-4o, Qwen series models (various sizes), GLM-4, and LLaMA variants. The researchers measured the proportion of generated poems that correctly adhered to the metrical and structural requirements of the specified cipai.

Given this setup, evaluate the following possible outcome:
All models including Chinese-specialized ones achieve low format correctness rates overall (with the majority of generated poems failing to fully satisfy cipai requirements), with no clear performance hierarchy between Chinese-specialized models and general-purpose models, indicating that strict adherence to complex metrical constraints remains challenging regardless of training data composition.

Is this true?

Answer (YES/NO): NO